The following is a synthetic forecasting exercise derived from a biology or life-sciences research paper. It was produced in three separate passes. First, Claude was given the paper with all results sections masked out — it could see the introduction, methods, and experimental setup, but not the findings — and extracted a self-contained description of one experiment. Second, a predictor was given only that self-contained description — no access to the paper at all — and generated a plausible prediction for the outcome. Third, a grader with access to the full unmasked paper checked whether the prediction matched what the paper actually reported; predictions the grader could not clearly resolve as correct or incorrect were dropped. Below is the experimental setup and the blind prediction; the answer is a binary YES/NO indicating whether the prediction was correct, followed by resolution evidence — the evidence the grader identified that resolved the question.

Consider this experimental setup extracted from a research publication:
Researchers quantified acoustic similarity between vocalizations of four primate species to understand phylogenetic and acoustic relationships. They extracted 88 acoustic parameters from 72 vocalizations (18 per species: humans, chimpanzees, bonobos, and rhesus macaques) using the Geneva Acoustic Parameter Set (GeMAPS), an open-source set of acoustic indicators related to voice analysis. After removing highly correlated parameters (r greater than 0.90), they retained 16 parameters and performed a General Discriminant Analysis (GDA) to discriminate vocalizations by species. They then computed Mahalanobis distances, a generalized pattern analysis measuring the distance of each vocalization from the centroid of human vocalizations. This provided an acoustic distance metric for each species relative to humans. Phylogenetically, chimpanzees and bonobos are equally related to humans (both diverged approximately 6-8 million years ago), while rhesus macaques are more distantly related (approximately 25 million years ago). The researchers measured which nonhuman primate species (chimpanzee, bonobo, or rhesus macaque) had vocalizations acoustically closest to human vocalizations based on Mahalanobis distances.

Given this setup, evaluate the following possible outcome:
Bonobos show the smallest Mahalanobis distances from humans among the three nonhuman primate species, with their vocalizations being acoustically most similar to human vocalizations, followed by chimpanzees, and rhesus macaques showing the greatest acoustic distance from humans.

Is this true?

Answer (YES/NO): NO